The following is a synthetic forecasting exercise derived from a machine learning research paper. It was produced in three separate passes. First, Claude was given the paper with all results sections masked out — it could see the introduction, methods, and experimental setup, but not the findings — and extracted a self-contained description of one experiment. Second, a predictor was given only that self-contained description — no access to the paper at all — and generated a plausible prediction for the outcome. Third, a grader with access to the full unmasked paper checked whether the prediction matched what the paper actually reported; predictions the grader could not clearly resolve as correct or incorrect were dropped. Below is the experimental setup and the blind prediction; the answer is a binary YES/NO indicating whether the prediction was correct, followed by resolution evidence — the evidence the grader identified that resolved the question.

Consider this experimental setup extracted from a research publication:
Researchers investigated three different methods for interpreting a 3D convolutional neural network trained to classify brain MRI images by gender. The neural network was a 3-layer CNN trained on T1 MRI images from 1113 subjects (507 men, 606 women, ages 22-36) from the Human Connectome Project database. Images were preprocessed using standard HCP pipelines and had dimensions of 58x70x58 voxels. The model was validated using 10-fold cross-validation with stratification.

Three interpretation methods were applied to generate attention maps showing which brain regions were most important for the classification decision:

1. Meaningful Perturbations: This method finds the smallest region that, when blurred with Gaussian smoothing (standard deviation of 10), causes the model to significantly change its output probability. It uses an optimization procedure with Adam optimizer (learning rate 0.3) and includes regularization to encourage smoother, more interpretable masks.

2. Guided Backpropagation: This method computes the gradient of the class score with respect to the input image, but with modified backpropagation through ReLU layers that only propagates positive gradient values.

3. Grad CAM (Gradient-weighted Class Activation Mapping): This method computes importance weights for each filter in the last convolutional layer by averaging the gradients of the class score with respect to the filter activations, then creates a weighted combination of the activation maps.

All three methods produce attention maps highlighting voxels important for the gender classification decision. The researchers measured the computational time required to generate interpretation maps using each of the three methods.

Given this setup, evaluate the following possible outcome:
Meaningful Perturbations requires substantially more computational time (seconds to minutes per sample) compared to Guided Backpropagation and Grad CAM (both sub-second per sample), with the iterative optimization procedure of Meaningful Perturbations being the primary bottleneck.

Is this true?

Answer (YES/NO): NO